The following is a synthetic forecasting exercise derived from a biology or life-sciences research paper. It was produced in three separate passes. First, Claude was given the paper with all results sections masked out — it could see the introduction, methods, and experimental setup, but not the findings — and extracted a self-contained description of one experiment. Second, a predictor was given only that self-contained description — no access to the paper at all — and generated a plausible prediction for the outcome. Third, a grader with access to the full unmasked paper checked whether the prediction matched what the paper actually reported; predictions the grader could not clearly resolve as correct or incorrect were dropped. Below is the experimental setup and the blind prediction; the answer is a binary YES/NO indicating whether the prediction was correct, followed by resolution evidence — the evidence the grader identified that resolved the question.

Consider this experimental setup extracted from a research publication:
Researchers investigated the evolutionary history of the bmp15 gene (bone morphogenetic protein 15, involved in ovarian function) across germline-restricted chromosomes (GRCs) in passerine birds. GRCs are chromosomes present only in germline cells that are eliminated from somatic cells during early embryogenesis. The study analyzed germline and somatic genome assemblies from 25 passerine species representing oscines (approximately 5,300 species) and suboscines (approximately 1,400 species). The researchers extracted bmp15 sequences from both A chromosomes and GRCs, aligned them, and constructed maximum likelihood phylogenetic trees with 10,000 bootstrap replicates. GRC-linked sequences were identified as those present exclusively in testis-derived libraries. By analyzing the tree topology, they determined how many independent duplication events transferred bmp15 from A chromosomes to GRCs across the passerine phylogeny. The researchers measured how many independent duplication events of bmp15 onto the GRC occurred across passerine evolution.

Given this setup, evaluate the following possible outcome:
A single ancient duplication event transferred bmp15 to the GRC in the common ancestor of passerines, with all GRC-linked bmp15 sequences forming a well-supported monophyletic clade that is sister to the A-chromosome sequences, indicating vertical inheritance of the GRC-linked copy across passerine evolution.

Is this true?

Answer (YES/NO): NO